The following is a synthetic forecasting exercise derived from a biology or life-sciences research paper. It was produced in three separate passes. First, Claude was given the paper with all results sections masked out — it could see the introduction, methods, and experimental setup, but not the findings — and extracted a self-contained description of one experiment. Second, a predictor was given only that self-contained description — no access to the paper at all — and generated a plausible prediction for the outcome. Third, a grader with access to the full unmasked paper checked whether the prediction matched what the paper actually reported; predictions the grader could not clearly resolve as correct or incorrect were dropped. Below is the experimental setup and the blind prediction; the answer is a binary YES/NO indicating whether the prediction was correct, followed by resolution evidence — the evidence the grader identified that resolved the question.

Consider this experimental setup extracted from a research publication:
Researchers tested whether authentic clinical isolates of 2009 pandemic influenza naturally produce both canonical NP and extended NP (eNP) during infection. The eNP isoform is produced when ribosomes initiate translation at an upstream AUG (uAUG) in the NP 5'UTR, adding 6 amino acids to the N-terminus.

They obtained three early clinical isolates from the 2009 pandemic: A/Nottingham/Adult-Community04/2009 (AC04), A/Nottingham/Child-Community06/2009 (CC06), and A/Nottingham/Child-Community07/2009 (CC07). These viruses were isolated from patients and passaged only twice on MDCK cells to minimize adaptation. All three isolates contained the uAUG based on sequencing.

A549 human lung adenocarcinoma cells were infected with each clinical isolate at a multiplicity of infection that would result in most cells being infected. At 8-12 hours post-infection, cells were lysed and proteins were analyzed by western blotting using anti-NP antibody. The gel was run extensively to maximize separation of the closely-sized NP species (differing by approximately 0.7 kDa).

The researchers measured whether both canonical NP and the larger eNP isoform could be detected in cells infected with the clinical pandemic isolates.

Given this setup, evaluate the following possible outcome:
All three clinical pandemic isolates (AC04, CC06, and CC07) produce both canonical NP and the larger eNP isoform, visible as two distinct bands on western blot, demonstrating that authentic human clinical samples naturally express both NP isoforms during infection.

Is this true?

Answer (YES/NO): YES